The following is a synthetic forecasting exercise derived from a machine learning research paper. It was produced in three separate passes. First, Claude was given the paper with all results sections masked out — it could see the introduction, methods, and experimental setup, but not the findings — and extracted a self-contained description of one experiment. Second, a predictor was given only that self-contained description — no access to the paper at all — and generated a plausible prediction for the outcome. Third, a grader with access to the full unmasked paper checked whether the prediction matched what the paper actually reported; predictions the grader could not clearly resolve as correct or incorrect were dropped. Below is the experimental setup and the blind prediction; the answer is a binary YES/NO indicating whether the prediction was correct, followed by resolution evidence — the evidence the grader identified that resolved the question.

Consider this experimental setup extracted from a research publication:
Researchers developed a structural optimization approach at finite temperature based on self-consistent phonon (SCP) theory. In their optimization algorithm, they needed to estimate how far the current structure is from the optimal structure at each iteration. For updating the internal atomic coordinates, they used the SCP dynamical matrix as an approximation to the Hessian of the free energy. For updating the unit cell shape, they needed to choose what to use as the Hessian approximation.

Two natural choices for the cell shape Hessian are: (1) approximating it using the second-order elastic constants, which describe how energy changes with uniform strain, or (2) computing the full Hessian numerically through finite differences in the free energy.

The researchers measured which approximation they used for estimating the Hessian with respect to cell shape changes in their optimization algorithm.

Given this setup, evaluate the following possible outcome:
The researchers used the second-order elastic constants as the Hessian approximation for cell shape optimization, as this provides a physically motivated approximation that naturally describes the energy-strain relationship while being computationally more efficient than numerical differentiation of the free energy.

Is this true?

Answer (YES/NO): YES